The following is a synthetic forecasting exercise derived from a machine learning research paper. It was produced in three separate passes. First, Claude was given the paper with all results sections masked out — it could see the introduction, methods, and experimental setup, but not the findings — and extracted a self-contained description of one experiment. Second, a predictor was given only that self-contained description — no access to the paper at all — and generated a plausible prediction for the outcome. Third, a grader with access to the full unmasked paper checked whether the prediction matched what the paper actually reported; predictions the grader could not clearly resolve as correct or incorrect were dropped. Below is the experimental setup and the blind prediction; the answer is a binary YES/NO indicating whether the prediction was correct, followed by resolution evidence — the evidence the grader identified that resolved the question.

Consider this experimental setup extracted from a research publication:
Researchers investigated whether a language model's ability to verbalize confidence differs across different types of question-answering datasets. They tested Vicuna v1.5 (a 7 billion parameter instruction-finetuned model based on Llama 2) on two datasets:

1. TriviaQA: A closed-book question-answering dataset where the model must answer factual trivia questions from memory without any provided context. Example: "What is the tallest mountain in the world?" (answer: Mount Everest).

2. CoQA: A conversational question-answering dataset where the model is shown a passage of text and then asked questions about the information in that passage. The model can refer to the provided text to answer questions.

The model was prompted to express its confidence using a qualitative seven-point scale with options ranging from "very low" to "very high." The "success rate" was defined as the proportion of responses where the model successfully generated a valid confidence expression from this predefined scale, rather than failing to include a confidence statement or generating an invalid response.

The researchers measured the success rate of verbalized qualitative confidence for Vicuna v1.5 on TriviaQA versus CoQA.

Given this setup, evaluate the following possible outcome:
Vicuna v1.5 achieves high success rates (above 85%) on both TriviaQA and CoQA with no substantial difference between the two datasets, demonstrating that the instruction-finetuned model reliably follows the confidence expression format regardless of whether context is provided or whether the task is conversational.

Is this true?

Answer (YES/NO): NO